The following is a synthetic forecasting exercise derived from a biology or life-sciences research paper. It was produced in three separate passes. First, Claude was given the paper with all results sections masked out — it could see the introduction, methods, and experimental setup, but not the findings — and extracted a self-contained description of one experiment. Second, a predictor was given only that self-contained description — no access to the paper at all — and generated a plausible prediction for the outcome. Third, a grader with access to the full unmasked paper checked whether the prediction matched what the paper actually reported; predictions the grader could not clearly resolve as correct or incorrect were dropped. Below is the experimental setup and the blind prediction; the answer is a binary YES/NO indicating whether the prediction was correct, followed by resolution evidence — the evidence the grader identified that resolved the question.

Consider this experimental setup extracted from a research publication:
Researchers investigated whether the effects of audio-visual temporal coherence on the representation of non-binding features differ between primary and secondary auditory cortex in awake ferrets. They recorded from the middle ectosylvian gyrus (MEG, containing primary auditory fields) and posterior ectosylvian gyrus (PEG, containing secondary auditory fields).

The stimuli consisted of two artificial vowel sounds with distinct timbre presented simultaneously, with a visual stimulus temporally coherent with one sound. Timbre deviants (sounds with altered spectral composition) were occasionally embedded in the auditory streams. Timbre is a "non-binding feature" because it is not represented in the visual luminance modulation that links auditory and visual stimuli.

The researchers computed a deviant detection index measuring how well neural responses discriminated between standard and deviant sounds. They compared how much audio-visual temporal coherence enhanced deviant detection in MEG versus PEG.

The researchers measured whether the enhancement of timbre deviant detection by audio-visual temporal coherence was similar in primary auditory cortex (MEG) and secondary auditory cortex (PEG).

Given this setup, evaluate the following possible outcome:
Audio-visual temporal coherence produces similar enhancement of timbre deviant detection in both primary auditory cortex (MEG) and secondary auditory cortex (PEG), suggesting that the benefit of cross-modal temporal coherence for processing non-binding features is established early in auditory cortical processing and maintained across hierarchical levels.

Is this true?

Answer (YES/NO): NO